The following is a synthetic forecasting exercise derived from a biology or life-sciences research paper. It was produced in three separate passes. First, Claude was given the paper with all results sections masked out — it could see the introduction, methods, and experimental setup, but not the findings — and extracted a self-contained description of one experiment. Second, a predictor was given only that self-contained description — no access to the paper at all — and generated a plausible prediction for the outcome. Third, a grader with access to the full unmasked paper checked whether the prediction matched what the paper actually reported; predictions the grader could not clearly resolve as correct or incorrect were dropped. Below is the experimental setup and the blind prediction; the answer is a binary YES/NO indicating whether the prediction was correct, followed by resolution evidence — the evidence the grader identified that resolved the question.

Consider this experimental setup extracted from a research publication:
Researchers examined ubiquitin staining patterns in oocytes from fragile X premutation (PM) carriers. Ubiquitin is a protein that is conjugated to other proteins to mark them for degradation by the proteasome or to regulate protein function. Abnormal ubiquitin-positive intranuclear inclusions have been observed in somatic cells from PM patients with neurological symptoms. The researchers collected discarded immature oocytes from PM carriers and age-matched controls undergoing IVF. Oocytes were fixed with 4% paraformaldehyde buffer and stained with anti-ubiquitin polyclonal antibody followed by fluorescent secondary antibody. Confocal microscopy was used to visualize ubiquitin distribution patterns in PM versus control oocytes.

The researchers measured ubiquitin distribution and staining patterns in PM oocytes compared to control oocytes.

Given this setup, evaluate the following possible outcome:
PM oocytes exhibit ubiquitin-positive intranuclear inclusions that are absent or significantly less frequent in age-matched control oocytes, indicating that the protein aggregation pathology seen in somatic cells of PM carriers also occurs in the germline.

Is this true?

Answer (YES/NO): NO